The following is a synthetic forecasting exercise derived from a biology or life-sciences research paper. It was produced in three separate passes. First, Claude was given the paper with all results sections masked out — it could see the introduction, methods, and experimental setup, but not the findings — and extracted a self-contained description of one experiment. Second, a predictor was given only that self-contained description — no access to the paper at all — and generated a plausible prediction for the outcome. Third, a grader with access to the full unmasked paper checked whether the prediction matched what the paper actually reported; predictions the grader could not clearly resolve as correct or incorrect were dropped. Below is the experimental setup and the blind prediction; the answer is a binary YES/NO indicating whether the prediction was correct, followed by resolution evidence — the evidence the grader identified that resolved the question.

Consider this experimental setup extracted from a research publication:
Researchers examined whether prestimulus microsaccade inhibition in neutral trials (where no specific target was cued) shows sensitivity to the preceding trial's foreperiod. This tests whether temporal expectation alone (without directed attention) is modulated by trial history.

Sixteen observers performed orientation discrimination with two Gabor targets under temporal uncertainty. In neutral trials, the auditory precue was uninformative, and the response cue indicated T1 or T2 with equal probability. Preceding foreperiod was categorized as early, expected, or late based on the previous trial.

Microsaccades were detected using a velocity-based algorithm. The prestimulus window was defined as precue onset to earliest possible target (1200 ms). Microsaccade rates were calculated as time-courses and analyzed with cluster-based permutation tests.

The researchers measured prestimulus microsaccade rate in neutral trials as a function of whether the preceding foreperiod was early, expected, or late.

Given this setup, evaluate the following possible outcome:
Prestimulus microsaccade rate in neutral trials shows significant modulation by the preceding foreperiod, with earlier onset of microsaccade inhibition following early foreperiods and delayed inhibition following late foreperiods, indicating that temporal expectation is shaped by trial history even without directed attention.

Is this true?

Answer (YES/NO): NO